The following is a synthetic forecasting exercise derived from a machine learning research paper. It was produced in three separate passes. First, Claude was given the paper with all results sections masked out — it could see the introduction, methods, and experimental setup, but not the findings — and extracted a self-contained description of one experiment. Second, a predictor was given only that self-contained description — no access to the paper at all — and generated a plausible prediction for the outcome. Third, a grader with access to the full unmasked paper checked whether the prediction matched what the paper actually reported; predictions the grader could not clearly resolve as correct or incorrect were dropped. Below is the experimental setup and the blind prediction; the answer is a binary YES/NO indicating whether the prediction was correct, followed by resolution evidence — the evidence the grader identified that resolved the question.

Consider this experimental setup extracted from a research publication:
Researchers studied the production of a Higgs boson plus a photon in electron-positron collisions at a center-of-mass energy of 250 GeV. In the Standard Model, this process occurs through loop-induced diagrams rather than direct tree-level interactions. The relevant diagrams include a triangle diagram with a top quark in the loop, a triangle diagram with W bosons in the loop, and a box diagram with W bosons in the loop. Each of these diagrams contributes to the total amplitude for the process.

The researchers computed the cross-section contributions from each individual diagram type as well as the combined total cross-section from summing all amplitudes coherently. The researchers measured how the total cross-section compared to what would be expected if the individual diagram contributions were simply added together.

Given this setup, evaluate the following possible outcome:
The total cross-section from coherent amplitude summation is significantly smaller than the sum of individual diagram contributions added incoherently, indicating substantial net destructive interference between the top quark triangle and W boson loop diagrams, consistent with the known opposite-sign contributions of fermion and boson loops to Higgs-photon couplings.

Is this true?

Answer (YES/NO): YES